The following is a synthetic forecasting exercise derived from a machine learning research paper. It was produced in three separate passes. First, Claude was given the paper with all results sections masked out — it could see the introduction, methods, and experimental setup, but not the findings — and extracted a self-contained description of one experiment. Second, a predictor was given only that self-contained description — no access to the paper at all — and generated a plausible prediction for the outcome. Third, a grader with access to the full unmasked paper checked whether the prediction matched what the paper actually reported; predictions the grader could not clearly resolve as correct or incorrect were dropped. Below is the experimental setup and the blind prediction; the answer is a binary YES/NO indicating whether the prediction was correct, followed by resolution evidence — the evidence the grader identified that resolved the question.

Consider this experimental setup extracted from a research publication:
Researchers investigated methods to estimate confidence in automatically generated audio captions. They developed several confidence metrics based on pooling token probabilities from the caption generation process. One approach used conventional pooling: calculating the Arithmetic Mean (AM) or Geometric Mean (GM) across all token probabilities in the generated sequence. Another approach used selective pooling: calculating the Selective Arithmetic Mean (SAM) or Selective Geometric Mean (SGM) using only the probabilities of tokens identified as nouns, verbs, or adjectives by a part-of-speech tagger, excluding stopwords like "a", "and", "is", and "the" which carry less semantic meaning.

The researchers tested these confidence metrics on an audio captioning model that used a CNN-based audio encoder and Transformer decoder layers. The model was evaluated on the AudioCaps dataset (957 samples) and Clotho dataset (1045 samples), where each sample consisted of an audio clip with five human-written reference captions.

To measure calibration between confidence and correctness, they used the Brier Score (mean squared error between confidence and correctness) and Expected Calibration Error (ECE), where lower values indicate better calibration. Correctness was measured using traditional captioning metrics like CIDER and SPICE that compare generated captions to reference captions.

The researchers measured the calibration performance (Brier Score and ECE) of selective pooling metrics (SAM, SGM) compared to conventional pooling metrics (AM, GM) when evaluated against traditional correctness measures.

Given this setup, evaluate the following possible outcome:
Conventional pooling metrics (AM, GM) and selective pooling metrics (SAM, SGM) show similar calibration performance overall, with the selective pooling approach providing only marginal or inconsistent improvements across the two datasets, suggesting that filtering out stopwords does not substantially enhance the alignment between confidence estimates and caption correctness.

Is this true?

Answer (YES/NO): NO